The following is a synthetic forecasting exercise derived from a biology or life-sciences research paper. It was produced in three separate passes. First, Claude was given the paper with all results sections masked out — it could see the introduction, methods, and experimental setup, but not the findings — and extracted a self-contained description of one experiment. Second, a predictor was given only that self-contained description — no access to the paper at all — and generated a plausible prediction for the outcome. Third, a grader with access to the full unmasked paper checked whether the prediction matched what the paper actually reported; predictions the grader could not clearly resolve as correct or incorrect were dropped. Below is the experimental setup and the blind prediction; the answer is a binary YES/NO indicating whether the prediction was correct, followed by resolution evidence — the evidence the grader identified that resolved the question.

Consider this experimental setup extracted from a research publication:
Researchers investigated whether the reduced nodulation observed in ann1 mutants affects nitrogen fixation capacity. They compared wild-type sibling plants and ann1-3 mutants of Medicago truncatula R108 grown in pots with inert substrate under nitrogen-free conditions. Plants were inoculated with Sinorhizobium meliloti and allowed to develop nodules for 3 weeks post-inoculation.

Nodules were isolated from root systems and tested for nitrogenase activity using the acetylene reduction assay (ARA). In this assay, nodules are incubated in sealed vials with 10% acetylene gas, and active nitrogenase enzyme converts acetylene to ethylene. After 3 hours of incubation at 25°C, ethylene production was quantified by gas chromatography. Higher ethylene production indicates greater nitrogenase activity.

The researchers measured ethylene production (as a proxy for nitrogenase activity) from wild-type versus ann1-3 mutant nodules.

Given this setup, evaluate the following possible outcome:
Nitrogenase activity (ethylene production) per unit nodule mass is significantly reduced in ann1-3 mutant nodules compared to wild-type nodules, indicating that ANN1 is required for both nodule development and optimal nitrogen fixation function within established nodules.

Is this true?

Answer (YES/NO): NO